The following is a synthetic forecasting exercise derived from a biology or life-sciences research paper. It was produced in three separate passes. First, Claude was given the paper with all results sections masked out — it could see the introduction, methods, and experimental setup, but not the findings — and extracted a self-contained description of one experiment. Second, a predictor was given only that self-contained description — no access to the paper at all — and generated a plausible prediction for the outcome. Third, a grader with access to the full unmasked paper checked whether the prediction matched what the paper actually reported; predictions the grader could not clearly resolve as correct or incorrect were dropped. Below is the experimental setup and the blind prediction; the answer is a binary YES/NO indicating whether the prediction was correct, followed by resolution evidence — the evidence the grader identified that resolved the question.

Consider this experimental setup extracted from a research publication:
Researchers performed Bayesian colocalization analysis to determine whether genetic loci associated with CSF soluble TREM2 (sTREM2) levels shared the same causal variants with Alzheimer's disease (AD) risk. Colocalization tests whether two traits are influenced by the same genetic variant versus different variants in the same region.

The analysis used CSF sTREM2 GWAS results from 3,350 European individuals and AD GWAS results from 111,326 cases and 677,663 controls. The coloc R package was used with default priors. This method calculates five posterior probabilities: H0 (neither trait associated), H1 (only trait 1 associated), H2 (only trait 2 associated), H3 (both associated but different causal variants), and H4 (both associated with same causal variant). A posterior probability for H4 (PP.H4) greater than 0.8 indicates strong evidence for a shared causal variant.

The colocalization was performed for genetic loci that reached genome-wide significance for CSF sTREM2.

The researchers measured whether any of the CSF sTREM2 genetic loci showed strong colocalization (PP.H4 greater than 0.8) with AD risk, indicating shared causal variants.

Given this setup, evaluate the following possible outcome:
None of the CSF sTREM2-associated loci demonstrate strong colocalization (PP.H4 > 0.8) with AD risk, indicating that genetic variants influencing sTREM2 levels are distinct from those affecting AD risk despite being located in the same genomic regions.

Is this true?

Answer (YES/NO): NO